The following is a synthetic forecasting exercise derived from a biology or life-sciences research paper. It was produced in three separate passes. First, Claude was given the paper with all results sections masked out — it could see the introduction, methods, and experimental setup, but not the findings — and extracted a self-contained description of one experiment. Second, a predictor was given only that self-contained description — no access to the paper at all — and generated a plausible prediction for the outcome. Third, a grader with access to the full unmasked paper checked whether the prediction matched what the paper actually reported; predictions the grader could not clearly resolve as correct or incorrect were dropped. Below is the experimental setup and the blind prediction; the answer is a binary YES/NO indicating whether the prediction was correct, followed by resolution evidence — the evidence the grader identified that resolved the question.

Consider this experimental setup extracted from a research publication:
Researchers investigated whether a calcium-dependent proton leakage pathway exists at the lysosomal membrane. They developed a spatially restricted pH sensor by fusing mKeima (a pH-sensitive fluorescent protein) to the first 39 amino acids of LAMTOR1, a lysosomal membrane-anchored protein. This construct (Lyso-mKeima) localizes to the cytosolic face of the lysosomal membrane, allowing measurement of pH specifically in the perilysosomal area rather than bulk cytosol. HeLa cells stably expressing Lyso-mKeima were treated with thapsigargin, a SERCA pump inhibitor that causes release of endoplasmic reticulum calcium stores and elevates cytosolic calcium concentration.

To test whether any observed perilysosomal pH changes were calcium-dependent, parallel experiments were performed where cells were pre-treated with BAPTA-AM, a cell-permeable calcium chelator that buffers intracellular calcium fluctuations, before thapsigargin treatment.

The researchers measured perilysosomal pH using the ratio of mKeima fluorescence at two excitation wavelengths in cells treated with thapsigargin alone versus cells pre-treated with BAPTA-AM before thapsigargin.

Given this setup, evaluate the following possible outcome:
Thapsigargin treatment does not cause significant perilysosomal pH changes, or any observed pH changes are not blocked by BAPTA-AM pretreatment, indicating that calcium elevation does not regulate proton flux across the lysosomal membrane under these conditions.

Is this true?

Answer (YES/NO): NO